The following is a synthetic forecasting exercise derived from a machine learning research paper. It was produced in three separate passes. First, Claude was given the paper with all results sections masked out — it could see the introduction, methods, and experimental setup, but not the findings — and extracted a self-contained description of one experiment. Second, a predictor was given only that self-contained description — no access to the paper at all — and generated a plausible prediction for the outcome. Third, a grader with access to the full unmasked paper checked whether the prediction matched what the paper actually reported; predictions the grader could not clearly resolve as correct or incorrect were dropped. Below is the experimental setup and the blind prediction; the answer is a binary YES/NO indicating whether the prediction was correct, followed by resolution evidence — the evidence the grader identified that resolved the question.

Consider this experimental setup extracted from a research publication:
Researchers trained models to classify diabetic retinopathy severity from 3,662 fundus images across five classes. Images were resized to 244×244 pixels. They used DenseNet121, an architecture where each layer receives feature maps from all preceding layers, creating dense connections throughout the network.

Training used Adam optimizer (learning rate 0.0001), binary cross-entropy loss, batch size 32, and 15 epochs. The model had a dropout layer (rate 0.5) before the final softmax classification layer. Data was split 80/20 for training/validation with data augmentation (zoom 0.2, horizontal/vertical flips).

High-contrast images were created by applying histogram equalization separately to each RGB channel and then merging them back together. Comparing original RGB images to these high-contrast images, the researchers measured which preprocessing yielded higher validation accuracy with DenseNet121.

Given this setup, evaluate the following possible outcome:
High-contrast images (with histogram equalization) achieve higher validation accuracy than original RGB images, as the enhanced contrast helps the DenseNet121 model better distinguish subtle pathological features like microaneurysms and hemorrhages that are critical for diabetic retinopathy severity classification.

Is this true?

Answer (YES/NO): NO